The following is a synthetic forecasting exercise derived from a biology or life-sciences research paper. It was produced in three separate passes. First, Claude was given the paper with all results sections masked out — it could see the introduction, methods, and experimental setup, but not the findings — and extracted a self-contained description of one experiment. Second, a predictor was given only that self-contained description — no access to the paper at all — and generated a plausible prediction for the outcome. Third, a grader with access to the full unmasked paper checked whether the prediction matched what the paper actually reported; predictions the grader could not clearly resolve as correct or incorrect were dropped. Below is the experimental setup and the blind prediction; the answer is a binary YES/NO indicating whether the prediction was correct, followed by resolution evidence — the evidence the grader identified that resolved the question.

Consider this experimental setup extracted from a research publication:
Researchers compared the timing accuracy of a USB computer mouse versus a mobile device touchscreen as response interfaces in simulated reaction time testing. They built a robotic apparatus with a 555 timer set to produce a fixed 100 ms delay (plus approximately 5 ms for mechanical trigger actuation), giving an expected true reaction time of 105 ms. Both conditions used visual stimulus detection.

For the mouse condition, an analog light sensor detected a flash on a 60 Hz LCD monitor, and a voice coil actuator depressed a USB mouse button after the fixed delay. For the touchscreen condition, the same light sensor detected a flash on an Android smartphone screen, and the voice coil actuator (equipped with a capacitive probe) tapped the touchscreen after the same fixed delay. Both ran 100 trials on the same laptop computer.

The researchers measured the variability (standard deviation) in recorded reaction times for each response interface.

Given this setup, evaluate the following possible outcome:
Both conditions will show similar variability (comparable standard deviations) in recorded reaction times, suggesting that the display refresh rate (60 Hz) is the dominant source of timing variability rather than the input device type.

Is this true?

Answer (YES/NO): NO